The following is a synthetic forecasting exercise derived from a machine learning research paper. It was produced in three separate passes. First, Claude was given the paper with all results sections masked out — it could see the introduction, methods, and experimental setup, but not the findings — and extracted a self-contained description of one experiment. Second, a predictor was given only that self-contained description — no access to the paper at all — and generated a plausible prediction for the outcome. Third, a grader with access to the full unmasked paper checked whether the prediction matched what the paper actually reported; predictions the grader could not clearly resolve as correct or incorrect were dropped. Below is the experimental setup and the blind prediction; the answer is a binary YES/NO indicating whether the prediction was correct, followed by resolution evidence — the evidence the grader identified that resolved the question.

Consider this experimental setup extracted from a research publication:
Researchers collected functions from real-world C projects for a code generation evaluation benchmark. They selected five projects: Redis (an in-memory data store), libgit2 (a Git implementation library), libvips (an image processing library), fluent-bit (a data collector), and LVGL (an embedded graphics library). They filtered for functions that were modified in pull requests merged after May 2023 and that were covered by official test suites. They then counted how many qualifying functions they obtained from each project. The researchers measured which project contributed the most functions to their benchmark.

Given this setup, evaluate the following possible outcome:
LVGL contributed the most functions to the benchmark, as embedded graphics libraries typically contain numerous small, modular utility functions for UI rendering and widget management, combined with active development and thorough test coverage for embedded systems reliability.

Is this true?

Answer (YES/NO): NO